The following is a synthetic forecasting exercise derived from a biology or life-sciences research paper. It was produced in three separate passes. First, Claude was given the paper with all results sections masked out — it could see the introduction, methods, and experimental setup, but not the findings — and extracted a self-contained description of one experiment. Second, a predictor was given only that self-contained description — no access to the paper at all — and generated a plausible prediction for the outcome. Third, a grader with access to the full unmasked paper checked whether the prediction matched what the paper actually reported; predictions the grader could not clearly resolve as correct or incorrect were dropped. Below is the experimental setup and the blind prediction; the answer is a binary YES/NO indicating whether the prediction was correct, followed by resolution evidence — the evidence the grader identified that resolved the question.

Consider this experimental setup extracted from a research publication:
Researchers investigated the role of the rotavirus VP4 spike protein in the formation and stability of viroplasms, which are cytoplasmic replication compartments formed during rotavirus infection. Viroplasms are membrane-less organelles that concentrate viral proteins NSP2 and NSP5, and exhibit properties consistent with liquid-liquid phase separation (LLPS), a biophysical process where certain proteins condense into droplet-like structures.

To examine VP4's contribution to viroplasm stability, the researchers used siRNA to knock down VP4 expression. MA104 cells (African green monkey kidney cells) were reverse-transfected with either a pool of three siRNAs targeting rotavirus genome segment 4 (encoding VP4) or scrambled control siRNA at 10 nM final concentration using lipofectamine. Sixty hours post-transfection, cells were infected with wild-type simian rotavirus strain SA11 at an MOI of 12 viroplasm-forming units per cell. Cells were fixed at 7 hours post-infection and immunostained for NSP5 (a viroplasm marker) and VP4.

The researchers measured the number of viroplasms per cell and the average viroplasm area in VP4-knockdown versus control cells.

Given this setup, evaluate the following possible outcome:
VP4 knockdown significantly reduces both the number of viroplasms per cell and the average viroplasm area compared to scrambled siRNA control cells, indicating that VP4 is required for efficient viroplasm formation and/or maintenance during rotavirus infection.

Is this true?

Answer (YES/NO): YES